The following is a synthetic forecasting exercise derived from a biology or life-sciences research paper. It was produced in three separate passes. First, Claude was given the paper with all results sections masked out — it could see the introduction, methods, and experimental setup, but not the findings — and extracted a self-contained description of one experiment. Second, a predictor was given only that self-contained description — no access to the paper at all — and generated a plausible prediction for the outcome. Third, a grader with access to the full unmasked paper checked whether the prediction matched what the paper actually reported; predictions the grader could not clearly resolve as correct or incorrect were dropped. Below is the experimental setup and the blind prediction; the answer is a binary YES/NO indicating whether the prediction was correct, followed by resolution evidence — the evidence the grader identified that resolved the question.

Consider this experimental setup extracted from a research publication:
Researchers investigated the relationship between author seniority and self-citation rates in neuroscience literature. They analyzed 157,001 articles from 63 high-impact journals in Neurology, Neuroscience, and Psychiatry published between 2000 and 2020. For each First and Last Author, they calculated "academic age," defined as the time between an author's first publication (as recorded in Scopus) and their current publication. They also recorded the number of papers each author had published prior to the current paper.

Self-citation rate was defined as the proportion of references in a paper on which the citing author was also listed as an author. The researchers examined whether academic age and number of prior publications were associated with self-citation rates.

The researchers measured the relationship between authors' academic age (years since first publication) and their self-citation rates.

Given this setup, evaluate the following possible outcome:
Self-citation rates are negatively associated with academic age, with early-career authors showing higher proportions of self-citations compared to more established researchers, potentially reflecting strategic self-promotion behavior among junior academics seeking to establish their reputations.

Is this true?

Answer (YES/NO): NO